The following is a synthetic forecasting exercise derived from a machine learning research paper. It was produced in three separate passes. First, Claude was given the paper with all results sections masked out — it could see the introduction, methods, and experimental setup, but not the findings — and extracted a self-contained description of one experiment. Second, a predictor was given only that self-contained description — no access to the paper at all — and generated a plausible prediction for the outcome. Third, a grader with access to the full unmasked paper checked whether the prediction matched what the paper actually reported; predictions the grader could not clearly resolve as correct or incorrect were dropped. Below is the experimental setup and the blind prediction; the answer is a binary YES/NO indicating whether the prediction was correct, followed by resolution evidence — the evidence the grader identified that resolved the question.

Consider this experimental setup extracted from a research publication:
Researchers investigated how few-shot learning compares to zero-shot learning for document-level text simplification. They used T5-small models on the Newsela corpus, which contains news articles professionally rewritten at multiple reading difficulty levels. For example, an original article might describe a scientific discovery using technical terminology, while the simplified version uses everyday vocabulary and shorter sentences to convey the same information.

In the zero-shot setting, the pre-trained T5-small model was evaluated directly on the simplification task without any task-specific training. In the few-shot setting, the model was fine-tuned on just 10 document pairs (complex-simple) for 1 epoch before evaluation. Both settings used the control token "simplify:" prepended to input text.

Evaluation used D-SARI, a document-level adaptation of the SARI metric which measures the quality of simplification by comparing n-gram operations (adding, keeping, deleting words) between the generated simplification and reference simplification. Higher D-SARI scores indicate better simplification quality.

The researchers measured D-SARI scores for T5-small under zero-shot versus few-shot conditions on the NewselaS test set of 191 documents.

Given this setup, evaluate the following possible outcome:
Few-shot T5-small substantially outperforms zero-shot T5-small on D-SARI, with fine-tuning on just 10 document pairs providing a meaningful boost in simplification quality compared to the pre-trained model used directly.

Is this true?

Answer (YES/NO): NO